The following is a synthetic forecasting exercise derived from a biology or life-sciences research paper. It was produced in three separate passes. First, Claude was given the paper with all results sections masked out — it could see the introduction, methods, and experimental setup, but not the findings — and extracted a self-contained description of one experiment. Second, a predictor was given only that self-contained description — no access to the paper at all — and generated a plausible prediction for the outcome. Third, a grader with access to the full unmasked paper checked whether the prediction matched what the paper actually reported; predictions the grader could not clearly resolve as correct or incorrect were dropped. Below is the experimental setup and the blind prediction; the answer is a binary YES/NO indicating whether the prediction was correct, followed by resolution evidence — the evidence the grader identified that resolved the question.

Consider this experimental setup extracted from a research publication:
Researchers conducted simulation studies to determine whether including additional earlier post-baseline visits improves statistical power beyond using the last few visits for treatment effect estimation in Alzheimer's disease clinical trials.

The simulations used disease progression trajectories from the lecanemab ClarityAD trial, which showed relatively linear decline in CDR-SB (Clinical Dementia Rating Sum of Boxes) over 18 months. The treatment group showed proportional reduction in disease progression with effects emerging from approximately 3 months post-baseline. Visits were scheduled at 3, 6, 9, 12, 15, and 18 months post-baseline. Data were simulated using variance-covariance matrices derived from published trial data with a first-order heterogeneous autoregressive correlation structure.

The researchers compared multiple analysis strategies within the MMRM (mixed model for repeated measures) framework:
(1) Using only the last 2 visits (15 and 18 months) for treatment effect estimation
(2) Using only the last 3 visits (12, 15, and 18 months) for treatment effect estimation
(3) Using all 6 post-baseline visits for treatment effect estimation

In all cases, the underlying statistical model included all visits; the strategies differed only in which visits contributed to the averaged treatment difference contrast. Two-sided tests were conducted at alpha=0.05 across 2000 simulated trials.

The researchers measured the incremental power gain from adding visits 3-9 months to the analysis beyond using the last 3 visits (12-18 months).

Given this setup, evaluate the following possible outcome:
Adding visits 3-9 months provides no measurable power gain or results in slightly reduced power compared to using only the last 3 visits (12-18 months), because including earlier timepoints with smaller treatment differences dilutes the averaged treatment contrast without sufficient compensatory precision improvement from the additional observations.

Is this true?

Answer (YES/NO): NO